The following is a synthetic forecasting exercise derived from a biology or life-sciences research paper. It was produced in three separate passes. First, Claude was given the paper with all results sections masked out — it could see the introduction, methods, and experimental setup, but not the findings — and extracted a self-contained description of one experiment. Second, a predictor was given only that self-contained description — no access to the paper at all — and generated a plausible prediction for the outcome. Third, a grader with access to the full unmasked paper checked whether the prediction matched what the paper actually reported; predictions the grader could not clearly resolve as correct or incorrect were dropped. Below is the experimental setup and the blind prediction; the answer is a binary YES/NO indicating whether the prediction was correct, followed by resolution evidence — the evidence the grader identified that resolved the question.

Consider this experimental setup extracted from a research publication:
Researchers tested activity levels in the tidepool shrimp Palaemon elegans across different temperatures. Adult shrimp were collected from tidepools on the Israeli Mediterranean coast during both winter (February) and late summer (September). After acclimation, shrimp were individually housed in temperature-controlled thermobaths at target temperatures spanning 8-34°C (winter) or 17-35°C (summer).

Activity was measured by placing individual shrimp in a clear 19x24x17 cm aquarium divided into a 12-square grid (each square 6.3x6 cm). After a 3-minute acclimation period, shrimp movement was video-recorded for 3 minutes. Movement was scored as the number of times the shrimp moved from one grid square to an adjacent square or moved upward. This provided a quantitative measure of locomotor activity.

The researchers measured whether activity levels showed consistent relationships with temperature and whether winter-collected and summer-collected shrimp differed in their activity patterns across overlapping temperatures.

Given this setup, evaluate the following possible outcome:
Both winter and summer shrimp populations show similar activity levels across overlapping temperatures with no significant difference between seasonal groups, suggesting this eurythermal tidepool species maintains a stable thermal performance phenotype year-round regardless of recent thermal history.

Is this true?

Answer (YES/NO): NO